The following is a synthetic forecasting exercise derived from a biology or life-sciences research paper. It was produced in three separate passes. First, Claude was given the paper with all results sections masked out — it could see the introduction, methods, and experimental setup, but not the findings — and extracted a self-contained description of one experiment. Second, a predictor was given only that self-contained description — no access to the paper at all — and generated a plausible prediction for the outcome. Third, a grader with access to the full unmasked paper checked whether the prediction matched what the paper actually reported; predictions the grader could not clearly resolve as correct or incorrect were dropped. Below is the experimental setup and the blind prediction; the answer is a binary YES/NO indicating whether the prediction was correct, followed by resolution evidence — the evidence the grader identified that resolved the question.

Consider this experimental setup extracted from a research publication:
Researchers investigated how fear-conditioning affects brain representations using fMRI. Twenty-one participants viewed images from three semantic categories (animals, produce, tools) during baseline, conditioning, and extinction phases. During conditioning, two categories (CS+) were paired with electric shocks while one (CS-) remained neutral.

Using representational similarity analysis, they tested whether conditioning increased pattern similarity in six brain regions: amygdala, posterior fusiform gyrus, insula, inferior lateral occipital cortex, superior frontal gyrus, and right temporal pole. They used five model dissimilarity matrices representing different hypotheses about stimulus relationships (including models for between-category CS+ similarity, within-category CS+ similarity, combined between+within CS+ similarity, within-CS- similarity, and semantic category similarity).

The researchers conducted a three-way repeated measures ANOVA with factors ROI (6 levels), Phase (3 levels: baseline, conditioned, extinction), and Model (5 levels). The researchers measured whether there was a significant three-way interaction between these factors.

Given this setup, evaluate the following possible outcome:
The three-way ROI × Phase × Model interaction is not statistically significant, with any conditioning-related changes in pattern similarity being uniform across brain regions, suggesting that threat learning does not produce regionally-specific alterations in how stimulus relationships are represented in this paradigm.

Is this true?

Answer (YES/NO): NO